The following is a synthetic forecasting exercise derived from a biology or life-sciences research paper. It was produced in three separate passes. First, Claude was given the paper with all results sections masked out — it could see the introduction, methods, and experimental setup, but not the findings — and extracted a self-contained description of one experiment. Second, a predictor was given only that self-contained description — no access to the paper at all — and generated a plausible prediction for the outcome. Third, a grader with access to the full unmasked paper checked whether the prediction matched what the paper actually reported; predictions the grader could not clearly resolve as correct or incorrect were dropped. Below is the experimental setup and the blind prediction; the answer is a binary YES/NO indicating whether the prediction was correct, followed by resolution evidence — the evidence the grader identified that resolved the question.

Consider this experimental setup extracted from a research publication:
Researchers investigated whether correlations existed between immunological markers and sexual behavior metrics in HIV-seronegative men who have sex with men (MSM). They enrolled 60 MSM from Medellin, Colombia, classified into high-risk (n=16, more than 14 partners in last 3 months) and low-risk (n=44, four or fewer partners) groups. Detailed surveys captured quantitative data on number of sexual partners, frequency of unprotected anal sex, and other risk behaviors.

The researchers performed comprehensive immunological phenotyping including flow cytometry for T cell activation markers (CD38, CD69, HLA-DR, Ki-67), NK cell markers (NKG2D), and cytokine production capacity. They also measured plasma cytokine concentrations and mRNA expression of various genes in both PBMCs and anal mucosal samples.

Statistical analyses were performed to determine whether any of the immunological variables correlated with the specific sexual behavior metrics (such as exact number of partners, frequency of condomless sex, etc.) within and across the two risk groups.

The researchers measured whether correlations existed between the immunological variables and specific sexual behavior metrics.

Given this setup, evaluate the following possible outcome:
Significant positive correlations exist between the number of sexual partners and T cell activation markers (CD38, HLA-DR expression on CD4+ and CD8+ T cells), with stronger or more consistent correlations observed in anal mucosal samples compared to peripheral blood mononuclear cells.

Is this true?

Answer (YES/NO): NO